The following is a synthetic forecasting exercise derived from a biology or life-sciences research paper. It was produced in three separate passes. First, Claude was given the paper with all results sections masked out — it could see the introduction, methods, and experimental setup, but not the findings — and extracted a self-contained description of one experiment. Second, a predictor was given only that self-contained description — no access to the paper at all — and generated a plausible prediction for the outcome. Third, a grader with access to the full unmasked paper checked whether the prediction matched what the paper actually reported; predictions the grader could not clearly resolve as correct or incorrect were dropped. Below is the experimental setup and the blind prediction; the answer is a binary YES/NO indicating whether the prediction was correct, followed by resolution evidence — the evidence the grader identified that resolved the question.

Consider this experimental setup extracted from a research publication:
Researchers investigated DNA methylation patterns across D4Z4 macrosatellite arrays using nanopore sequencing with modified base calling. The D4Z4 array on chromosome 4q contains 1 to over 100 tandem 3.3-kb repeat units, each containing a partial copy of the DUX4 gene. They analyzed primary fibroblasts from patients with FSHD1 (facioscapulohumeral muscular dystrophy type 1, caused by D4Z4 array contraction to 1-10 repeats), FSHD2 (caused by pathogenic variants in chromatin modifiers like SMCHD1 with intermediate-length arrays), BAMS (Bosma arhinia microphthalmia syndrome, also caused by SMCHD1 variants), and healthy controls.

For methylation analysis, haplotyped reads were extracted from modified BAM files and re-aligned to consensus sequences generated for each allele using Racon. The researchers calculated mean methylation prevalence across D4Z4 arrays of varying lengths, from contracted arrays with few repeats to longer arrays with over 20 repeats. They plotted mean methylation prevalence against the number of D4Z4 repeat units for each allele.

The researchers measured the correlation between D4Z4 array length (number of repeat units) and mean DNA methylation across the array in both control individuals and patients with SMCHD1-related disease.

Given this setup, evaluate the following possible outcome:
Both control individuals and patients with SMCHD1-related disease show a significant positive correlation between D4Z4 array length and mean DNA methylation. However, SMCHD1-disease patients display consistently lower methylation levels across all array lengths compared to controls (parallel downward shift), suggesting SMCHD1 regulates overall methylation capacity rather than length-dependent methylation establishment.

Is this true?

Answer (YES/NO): YES